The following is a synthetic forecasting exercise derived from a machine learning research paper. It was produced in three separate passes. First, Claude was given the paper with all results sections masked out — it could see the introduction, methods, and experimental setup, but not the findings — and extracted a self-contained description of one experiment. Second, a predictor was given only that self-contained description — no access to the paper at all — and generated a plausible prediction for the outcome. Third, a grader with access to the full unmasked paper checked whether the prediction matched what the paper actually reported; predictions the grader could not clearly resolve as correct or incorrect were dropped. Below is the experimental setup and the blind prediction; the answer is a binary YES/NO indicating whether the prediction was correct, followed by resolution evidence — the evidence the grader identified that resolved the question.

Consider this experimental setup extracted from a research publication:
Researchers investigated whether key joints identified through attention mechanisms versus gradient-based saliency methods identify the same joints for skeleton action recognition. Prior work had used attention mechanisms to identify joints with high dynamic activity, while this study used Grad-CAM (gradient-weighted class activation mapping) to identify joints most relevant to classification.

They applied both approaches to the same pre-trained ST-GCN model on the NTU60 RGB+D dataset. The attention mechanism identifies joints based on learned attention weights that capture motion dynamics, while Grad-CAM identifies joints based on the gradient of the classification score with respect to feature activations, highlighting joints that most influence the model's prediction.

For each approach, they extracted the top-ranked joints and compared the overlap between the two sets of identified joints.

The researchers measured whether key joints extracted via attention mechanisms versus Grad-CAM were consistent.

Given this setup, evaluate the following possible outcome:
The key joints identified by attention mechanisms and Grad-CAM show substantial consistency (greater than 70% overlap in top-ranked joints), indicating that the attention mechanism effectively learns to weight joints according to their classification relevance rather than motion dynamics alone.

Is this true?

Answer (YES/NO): NO